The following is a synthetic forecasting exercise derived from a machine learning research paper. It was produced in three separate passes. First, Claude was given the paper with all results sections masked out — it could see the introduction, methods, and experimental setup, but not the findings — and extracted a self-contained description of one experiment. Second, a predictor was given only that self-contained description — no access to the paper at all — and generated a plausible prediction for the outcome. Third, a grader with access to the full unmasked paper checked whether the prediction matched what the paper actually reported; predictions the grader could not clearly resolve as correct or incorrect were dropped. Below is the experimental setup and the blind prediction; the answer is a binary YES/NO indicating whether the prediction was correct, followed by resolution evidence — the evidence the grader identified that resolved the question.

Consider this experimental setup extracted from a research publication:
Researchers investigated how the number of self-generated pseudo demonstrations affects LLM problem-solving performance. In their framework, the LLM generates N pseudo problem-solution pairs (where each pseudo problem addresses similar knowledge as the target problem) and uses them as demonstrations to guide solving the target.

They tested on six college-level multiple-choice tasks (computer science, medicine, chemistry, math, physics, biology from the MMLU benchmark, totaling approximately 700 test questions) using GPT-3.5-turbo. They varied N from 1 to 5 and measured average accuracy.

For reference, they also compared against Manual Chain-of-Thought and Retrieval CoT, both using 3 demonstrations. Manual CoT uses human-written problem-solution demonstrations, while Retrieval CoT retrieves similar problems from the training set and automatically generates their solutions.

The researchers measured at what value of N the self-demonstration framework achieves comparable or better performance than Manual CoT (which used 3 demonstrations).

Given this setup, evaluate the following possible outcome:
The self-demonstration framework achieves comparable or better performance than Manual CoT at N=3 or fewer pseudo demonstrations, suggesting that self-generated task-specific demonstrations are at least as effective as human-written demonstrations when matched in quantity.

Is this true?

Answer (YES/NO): YES